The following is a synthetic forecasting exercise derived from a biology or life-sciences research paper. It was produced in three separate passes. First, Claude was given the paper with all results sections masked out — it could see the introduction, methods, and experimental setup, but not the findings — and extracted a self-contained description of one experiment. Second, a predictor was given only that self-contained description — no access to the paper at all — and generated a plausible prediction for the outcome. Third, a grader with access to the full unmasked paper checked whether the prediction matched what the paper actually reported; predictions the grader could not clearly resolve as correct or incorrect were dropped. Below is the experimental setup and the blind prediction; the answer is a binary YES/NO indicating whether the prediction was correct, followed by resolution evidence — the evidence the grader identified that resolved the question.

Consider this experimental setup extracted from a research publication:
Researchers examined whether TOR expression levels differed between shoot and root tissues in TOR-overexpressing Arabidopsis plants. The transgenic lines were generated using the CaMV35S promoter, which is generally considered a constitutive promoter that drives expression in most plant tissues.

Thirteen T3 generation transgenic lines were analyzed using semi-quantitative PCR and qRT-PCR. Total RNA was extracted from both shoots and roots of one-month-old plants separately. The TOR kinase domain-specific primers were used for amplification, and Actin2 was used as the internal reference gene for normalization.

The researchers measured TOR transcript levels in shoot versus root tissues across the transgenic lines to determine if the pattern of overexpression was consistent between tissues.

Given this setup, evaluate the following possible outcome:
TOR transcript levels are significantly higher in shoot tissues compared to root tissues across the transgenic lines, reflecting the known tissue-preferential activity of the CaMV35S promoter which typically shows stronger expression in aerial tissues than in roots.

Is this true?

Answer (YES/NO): NO